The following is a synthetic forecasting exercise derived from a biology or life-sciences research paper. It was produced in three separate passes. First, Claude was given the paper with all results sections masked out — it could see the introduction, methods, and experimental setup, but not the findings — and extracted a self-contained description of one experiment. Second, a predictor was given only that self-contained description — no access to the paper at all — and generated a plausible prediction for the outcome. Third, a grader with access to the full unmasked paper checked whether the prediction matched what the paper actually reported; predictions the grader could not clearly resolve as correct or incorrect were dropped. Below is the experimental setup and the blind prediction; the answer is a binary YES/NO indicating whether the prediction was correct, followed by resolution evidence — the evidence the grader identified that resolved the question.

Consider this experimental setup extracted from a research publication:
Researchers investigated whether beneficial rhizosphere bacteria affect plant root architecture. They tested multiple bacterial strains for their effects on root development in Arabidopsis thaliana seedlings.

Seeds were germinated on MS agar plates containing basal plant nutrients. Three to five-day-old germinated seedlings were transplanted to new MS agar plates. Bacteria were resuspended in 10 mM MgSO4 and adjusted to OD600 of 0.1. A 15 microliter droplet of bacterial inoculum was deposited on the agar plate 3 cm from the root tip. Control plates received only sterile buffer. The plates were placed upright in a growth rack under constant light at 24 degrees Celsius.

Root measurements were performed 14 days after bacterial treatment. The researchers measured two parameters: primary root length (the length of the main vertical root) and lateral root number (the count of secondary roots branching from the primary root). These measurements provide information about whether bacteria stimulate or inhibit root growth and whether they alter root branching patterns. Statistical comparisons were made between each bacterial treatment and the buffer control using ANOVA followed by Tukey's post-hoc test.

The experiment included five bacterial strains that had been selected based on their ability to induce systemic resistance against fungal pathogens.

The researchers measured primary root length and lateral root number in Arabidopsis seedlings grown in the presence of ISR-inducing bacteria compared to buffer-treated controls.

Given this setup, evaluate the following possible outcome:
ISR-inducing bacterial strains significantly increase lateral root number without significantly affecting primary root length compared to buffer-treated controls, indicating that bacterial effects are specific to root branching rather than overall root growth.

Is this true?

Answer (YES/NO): NO